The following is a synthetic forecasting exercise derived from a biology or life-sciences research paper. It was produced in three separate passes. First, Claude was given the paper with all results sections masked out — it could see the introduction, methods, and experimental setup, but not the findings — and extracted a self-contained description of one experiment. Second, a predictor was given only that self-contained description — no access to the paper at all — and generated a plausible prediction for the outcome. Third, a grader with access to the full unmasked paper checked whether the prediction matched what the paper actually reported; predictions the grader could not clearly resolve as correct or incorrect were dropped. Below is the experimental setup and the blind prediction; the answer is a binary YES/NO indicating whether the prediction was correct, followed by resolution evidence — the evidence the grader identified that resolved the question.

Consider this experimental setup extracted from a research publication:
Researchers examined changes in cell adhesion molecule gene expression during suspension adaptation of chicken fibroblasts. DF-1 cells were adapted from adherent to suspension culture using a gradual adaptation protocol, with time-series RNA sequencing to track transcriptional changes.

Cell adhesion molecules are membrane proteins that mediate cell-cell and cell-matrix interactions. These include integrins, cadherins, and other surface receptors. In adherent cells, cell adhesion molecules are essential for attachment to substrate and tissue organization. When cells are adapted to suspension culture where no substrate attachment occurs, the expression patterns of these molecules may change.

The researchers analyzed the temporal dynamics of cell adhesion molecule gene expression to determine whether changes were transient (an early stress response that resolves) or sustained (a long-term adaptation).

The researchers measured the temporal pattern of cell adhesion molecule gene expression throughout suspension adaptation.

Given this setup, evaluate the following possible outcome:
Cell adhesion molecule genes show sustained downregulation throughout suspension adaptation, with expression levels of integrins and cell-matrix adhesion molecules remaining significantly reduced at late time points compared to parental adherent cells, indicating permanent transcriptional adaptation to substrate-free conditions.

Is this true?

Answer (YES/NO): NO